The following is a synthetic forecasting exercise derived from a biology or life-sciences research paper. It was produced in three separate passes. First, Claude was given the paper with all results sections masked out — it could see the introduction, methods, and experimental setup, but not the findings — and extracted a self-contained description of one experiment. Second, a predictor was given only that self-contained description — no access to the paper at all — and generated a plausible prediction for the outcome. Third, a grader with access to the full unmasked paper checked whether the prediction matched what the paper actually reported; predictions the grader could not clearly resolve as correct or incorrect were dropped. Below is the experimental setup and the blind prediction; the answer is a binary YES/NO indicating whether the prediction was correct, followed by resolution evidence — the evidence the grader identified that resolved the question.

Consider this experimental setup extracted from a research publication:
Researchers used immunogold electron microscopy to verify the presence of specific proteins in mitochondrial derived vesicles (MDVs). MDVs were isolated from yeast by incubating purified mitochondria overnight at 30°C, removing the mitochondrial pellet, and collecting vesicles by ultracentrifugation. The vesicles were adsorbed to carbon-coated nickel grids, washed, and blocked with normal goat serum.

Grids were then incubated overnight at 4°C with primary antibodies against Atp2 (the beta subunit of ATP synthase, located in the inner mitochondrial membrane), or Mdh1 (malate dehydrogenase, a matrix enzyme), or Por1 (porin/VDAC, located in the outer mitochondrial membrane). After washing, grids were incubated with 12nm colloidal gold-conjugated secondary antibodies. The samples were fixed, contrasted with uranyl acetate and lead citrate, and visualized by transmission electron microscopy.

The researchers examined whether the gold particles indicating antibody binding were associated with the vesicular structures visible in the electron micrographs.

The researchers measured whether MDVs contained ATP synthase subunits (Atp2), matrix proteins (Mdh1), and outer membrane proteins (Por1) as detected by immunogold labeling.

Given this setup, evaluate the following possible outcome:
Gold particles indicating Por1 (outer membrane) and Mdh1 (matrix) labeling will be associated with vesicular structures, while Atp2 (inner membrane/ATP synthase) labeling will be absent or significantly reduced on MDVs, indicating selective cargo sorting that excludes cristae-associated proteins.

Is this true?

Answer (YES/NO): NO